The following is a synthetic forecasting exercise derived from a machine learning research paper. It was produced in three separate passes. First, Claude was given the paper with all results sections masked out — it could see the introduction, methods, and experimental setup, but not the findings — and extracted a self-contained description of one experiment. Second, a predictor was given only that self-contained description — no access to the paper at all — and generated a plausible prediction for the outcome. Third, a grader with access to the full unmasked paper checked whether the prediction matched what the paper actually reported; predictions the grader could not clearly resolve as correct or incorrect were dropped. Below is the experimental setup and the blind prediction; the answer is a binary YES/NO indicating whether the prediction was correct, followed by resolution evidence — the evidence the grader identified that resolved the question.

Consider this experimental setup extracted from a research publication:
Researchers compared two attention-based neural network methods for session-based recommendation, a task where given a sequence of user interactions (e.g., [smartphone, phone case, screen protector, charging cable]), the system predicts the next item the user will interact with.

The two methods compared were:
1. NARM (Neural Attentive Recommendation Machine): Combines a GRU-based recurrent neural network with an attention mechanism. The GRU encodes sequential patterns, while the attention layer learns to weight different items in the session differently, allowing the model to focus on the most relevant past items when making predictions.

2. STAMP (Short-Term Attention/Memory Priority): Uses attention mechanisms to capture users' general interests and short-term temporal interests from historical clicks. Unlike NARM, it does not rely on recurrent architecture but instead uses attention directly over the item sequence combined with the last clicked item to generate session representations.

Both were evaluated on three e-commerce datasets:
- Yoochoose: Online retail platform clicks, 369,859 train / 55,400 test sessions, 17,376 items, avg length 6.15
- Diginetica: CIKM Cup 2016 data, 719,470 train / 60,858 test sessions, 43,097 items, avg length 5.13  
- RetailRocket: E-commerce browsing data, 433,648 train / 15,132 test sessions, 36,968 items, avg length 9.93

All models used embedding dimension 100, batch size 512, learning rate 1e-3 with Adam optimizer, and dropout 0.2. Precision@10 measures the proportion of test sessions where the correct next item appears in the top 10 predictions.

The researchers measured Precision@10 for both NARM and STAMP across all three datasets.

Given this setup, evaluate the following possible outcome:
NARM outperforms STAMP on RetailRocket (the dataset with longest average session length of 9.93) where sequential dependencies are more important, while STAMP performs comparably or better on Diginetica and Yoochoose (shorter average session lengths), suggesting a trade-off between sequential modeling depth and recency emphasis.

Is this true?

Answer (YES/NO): NO